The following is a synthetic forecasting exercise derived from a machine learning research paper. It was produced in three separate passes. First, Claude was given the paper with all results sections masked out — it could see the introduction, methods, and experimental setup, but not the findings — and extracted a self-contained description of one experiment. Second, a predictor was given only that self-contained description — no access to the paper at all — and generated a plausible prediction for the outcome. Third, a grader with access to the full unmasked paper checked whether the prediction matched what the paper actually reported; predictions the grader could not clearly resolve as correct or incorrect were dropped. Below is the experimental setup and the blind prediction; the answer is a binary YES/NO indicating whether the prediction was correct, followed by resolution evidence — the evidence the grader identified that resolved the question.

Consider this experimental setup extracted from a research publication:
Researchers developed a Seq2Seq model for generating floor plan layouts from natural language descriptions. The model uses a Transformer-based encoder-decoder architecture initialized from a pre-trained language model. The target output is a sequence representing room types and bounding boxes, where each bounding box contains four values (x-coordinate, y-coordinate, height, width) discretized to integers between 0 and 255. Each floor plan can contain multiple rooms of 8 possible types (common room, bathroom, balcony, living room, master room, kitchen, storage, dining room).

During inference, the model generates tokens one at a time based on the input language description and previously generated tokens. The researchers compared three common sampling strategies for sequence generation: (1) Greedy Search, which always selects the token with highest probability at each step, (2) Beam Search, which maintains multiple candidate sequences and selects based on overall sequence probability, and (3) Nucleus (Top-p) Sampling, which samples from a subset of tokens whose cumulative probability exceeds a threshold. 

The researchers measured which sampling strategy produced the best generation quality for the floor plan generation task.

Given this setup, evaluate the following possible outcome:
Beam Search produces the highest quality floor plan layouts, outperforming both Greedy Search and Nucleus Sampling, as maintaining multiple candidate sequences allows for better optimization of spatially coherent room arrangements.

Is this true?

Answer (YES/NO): NO